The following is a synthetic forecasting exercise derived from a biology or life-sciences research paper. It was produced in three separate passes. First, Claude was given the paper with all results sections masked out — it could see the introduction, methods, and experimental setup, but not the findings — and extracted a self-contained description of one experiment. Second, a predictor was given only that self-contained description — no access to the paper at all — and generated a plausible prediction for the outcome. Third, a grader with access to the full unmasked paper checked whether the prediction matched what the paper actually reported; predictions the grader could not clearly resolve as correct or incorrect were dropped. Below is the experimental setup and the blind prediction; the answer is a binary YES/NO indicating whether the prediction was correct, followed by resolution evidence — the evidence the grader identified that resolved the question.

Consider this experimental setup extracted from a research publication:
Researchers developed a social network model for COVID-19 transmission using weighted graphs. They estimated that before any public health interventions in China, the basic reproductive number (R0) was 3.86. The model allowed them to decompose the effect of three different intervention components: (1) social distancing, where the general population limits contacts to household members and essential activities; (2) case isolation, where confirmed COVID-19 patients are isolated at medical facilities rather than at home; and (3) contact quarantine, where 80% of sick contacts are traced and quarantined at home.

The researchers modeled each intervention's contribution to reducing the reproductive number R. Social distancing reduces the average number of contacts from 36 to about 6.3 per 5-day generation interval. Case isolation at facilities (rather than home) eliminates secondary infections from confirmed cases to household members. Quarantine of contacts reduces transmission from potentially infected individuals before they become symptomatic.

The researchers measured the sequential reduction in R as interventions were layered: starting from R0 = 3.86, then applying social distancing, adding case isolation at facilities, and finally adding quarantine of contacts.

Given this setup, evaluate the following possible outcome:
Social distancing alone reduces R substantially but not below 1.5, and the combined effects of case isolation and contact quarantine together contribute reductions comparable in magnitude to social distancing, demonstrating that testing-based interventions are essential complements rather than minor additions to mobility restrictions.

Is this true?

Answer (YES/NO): YES